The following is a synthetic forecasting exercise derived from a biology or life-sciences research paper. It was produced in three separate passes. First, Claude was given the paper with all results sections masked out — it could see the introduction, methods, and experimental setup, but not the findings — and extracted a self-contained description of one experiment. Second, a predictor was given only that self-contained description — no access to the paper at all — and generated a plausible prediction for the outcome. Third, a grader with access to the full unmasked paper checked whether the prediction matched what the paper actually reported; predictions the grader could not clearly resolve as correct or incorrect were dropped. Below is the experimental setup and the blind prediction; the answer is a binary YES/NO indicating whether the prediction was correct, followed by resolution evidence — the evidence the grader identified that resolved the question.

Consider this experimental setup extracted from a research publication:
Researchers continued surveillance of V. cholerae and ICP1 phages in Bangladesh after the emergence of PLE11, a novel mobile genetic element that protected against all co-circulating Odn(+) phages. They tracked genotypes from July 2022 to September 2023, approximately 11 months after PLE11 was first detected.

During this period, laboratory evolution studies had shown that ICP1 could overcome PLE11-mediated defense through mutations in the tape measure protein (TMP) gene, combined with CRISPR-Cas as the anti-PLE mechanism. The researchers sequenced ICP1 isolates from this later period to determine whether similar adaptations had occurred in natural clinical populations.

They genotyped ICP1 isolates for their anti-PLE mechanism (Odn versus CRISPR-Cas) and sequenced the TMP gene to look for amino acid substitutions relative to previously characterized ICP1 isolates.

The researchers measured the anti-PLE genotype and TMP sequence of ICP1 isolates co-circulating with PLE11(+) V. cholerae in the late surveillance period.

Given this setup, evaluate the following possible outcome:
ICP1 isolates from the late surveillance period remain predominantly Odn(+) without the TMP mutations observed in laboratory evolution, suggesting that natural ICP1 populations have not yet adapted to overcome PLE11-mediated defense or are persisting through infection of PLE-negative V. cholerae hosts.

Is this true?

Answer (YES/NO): NO